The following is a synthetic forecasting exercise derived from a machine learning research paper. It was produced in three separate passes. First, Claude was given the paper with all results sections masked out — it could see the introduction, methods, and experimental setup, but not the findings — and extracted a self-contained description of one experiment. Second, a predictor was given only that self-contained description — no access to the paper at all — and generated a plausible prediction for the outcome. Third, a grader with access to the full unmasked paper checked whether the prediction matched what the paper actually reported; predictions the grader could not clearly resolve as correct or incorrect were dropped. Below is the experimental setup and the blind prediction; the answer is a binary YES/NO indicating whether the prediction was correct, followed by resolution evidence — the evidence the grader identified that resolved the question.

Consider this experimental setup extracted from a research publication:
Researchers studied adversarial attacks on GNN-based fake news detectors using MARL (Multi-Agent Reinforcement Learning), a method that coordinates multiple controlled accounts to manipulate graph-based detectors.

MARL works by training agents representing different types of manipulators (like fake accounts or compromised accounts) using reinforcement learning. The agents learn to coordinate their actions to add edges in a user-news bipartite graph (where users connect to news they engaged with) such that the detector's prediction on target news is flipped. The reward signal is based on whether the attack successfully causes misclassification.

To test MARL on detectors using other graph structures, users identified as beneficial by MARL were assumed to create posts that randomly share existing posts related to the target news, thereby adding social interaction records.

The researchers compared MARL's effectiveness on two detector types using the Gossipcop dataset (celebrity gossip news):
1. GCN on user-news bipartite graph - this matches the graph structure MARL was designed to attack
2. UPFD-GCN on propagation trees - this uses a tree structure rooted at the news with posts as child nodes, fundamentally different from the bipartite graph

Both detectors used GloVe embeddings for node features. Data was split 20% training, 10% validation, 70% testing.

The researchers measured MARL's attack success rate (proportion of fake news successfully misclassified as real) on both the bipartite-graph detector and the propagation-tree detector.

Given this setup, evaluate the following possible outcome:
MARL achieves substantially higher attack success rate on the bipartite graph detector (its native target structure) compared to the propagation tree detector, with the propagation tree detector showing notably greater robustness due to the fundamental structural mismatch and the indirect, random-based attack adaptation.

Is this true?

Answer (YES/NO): YES